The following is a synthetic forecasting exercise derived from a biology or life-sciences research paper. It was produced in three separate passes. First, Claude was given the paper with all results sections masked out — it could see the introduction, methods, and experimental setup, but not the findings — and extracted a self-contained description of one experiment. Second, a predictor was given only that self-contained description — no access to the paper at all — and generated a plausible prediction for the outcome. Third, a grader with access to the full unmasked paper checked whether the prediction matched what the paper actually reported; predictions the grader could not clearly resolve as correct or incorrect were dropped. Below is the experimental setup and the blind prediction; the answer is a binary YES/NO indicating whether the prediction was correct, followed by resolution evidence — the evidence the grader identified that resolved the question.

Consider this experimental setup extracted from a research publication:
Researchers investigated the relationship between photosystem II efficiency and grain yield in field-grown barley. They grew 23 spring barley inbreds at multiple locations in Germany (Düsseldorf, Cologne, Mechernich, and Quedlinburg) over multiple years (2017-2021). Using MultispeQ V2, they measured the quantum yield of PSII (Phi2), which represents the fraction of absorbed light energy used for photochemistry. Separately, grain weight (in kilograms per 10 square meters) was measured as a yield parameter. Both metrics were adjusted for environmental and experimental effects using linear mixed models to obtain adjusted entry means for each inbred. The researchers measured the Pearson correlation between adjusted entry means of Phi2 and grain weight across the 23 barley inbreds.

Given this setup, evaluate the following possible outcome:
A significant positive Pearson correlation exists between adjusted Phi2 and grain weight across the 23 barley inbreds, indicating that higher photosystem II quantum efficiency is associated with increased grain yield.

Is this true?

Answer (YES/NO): NO